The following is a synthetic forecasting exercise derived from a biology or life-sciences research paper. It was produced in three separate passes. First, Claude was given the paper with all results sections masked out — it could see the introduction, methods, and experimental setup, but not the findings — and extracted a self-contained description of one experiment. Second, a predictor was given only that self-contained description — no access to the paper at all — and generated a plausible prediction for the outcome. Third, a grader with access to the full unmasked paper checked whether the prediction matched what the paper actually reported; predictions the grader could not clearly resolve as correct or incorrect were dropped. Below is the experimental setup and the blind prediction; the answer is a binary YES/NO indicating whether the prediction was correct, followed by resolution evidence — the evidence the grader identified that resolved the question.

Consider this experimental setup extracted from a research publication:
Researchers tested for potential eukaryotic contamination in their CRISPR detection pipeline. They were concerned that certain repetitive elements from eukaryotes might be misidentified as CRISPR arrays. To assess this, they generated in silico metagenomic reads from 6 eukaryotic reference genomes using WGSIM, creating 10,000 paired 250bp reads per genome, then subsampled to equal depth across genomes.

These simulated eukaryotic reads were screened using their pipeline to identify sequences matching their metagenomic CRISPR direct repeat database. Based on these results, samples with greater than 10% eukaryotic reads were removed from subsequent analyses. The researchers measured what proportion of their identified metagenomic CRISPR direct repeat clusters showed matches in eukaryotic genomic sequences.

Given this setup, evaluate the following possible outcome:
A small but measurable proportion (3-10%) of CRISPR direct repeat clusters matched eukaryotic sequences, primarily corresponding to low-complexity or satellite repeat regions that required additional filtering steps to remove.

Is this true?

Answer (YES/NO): NO